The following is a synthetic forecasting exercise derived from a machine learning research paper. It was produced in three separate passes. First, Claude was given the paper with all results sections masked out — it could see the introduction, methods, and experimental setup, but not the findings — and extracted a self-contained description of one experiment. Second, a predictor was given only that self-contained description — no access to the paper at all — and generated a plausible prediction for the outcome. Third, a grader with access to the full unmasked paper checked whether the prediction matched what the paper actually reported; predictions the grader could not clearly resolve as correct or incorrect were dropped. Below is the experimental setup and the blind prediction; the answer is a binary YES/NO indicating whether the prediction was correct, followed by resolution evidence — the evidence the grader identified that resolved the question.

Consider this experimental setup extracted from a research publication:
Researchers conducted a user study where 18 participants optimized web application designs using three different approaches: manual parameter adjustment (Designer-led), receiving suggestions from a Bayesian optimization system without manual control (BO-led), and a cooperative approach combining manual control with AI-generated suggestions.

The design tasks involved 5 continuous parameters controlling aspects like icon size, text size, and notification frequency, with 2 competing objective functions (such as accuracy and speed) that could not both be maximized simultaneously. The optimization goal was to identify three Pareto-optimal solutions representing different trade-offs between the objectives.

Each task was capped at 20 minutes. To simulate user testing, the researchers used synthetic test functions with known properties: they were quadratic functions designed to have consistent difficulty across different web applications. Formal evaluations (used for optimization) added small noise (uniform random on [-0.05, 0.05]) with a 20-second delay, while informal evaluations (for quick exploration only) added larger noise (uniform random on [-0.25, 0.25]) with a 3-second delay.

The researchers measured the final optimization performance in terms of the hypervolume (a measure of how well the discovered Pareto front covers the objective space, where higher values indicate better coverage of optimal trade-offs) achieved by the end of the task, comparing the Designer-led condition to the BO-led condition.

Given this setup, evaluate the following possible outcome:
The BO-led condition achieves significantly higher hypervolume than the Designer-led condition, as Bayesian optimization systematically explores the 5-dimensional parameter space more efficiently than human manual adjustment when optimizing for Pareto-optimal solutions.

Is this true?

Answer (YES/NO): YES